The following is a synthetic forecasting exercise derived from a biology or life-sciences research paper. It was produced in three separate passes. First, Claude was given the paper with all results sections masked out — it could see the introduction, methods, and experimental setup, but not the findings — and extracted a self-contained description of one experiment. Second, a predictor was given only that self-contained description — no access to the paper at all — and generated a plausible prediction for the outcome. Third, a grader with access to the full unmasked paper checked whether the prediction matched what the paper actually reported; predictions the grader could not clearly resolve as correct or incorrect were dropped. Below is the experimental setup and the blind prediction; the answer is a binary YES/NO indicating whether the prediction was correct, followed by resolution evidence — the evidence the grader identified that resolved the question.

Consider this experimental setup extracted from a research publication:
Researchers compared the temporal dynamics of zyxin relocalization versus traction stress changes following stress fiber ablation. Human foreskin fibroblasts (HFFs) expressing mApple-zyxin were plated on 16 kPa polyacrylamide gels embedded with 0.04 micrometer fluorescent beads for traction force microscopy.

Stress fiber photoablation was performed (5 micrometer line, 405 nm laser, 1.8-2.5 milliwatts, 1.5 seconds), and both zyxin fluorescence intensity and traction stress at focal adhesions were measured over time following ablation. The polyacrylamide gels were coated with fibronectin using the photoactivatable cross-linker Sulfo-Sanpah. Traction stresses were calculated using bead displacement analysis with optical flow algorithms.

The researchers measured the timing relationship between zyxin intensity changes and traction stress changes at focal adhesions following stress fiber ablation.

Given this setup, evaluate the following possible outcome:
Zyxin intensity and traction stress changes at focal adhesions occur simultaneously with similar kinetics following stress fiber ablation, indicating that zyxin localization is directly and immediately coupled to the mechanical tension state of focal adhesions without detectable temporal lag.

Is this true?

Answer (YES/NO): YES